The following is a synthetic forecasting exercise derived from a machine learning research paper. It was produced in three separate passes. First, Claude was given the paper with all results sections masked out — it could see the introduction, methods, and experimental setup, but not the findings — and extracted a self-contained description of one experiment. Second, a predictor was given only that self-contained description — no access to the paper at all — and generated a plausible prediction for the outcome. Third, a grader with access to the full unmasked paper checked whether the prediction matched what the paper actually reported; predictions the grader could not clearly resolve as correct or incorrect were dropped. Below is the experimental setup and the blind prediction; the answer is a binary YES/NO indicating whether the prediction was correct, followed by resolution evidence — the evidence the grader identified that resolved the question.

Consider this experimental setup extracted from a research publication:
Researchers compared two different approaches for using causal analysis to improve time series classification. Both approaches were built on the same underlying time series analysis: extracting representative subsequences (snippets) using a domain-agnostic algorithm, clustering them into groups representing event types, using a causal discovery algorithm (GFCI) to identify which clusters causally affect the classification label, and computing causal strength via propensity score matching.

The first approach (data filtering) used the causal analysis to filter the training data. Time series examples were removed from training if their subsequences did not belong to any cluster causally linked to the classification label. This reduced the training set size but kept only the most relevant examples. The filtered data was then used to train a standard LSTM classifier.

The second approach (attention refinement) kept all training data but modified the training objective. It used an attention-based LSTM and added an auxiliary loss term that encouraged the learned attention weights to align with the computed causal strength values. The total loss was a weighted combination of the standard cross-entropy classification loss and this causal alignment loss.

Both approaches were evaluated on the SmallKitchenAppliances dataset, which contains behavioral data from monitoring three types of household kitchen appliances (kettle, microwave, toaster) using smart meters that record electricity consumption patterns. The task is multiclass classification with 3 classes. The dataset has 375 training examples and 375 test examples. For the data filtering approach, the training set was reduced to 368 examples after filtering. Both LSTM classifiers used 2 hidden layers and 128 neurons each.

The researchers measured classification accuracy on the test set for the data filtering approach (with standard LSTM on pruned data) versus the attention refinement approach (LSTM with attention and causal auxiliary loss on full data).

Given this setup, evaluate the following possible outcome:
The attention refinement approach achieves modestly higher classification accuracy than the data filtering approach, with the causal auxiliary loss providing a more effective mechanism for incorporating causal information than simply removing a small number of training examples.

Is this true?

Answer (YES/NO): NO